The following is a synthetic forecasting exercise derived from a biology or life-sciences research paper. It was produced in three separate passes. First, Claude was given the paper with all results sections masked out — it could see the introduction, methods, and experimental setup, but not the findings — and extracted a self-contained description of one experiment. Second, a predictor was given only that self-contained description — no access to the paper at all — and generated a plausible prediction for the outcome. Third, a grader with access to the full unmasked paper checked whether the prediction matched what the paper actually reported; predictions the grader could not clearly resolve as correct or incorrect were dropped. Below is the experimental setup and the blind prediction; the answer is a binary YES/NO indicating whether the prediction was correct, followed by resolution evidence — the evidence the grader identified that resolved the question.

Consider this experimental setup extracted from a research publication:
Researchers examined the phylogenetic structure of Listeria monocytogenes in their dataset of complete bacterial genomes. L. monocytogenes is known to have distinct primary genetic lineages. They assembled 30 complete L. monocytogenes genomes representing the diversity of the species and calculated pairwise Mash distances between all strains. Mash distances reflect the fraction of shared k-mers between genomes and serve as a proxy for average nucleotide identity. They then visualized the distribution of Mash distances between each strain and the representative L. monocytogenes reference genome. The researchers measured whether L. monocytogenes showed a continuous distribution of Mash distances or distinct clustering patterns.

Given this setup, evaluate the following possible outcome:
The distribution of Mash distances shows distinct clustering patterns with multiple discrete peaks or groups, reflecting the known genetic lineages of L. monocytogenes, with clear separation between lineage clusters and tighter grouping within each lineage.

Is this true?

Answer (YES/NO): YES